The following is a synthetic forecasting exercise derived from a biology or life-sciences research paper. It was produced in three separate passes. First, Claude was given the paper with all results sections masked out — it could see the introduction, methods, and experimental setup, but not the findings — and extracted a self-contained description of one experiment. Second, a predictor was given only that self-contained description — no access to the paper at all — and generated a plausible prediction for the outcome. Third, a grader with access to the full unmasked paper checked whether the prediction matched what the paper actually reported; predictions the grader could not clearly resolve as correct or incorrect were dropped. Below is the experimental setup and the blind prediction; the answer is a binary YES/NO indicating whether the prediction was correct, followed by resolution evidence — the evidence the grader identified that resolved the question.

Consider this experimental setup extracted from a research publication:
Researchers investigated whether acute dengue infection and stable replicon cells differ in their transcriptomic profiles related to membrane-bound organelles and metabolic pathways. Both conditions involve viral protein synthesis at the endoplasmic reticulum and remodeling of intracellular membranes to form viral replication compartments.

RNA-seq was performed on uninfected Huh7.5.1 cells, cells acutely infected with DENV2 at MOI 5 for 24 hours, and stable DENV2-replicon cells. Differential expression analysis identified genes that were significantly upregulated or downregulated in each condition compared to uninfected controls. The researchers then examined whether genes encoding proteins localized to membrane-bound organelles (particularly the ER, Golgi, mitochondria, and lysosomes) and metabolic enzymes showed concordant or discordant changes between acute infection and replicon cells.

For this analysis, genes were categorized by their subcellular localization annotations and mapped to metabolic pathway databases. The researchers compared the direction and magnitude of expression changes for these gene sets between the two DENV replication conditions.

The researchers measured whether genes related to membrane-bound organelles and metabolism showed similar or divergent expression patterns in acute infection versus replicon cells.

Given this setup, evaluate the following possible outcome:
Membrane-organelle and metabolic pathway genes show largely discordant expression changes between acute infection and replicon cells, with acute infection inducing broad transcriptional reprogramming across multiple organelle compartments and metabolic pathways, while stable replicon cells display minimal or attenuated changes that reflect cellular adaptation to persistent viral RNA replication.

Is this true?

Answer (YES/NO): NO